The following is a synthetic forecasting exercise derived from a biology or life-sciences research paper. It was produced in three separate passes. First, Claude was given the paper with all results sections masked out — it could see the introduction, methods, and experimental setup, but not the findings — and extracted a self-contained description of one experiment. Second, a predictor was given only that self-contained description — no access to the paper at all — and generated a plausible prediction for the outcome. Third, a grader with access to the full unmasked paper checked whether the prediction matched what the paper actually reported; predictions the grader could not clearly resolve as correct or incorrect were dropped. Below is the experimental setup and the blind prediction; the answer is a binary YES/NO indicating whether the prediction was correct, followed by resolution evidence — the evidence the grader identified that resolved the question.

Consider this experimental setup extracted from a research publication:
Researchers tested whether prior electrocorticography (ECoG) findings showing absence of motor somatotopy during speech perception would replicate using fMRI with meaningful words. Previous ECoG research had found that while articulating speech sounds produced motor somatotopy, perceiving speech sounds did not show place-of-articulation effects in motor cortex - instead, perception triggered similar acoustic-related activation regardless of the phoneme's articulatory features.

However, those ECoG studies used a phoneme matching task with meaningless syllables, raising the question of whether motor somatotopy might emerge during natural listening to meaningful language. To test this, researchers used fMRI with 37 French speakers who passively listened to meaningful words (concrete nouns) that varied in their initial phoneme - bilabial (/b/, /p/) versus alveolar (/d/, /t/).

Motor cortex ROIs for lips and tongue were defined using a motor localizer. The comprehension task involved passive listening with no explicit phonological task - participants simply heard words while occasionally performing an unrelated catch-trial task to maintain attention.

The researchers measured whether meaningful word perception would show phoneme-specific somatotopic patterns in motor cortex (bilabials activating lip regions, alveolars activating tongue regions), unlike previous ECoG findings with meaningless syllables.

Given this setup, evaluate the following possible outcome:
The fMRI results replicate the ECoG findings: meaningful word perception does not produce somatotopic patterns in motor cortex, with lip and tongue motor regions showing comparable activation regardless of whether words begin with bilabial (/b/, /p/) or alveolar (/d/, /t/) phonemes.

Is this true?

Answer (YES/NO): NO